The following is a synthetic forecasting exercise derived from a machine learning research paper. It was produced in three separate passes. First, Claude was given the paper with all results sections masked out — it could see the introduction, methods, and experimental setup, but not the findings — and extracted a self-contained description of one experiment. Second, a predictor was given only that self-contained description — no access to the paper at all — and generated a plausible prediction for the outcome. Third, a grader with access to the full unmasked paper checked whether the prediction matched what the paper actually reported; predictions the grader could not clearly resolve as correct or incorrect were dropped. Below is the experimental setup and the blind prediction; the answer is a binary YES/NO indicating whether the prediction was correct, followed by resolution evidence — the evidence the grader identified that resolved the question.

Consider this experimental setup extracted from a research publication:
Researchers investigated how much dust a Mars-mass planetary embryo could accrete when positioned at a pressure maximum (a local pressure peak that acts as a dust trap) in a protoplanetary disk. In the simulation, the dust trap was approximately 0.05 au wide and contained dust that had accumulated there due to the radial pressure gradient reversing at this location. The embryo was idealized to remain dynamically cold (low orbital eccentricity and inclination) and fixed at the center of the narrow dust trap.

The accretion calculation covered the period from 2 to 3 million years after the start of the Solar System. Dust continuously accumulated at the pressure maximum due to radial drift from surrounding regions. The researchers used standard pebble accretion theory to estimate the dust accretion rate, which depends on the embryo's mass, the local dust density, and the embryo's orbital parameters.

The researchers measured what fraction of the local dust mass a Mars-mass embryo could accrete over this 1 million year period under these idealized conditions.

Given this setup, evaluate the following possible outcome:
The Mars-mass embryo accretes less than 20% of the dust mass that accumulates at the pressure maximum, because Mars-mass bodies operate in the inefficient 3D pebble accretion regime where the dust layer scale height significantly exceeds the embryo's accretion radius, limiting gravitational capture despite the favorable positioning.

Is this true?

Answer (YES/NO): NO